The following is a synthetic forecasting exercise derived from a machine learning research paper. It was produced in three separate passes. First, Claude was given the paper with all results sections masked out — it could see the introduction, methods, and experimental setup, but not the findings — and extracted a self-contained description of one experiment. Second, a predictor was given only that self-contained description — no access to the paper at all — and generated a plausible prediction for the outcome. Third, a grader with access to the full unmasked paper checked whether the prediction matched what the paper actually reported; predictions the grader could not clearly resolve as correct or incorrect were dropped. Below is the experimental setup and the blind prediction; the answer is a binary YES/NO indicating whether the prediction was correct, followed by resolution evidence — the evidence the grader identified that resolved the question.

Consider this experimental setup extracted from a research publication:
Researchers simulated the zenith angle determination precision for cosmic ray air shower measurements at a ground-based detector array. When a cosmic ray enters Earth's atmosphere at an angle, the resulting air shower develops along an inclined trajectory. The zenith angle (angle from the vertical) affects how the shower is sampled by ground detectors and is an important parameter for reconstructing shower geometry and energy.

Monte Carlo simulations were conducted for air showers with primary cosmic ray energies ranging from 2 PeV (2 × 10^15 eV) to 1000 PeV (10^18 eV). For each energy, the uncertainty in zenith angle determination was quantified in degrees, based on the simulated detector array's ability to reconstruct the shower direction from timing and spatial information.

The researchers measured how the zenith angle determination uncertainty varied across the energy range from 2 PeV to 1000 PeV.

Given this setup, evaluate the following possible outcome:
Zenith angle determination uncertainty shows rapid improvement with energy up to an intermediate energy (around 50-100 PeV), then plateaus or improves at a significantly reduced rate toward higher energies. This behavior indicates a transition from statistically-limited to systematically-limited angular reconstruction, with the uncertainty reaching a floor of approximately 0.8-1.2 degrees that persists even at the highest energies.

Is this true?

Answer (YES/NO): NO